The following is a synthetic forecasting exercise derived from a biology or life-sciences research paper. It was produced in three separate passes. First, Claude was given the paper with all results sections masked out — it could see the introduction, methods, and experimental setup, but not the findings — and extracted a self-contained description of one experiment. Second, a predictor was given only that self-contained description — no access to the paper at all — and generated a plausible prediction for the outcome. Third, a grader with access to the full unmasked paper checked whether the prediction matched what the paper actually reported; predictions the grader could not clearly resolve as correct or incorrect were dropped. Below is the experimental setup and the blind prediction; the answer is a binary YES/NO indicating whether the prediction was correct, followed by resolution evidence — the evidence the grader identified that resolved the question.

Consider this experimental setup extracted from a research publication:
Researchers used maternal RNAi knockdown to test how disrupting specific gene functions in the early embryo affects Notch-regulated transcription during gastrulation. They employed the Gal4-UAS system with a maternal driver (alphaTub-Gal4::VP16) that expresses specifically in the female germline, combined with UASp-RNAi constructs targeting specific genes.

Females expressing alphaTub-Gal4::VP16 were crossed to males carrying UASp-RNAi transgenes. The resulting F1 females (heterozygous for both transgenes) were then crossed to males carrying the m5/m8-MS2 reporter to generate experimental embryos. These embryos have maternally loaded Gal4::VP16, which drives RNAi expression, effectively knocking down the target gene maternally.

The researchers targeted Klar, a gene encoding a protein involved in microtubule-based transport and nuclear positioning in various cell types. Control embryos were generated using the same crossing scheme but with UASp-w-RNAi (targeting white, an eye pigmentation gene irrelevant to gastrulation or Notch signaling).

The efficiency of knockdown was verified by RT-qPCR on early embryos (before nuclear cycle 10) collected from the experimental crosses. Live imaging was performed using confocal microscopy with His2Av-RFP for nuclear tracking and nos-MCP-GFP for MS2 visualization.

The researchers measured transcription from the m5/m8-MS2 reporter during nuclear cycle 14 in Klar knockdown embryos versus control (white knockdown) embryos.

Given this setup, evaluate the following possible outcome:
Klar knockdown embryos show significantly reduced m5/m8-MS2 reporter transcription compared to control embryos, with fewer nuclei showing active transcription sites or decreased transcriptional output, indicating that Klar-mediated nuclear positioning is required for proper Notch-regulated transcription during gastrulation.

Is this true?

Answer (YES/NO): NO